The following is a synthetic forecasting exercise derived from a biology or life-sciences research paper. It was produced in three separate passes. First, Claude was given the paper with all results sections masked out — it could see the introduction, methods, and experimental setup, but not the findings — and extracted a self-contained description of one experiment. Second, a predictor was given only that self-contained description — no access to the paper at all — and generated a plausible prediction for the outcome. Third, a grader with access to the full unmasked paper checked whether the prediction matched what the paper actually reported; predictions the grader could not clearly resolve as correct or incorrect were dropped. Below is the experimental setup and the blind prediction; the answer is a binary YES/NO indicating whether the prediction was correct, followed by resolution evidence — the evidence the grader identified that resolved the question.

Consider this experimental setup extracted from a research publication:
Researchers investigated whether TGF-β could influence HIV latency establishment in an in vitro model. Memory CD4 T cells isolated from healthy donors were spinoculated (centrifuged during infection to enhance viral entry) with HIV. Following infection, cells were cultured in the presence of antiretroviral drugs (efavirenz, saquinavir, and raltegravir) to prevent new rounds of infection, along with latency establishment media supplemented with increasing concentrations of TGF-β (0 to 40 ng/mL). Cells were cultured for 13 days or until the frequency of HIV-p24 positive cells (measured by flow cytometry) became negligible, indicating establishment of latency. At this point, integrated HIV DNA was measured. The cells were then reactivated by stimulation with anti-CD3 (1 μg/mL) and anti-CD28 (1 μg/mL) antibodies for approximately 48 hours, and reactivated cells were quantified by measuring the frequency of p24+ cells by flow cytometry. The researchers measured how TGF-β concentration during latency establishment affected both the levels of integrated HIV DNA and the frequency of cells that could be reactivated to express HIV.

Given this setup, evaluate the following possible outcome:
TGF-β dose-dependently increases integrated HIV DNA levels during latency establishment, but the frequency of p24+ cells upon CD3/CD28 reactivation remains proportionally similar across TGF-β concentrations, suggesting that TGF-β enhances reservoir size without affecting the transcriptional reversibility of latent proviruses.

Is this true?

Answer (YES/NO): NO